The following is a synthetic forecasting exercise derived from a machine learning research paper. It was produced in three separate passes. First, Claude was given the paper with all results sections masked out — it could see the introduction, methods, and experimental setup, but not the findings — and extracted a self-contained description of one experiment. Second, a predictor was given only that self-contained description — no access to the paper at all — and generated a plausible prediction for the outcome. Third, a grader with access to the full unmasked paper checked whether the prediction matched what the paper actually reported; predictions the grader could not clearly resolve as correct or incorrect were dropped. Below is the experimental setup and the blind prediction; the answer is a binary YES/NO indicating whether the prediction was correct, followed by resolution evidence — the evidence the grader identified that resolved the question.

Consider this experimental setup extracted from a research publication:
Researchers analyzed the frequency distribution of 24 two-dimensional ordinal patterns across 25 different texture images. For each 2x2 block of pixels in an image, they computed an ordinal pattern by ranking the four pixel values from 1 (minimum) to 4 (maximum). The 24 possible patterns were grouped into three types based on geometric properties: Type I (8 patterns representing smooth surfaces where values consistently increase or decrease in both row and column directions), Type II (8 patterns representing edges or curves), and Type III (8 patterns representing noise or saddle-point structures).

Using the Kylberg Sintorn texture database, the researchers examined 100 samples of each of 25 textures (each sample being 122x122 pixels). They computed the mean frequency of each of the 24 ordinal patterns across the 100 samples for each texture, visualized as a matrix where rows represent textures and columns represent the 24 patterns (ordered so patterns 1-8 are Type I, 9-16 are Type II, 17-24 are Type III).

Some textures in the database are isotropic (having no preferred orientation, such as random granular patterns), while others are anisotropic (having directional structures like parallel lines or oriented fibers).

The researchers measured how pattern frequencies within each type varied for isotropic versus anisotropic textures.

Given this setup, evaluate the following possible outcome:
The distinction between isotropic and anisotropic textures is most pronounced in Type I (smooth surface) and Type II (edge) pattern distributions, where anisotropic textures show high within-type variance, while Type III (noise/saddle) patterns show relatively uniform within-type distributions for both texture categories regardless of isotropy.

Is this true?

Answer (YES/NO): YES